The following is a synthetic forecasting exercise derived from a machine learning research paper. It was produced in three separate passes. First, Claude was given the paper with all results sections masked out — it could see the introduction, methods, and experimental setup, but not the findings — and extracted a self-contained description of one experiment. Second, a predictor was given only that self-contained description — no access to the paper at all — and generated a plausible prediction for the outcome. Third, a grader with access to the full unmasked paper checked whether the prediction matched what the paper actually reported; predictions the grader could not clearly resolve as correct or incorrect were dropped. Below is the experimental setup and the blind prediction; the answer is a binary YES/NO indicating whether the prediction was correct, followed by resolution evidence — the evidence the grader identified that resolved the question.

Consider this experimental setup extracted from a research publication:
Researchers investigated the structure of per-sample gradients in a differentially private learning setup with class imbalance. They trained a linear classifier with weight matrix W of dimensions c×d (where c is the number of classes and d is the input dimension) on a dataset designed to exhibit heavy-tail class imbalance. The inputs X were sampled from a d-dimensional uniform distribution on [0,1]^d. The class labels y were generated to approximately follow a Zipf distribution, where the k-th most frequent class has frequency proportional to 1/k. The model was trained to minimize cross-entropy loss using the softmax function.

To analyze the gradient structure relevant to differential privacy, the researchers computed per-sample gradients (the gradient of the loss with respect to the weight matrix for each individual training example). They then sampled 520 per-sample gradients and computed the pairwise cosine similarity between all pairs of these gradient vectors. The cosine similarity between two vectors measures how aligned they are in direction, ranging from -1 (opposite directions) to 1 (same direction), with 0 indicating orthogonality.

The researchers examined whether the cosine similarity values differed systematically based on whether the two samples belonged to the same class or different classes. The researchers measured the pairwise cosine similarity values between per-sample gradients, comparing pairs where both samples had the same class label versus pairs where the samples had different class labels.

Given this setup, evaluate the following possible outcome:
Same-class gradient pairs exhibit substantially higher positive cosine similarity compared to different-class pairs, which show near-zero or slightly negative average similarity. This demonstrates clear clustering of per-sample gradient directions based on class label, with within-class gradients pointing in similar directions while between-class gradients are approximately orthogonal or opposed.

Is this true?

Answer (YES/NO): YES